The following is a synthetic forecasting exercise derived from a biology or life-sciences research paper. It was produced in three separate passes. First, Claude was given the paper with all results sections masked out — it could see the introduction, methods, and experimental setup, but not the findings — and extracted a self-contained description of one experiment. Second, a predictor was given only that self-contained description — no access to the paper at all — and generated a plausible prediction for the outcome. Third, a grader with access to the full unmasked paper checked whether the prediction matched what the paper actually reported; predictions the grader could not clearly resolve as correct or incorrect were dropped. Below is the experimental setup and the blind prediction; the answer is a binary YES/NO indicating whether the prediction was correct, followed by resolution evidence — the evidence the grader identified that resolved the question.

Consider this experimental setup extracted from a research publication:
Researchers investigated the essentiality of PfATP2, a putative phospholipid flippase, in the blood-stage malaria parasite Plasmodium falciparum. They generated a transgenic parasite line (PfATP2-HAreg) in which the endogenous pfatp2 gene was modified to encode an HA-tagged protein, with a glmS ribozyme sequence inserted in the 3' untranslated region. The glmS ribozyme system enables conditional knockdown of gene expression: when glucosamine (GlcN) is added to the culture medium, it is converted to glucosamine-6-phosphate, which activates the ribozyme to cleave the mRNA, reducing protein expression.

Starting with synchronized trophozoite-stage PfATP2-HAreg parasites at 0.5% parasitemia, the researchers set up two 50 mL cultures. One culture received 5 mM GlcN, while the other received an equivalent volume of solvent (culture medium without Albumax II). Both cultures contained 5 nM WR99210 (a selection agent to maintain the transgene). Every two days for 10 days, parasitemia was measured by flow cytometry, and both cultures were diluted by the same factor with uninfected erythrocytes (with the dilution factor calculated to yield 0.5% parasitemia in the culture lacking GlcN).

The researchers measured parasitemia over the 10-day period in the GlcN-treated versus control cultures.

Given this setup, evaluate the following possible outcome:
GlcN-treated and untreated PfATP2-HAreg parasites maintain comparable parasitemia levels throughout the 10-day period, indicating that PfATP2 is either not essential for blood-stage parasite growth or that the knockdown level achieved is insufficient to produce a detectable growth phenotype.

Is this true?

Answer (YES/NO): NO